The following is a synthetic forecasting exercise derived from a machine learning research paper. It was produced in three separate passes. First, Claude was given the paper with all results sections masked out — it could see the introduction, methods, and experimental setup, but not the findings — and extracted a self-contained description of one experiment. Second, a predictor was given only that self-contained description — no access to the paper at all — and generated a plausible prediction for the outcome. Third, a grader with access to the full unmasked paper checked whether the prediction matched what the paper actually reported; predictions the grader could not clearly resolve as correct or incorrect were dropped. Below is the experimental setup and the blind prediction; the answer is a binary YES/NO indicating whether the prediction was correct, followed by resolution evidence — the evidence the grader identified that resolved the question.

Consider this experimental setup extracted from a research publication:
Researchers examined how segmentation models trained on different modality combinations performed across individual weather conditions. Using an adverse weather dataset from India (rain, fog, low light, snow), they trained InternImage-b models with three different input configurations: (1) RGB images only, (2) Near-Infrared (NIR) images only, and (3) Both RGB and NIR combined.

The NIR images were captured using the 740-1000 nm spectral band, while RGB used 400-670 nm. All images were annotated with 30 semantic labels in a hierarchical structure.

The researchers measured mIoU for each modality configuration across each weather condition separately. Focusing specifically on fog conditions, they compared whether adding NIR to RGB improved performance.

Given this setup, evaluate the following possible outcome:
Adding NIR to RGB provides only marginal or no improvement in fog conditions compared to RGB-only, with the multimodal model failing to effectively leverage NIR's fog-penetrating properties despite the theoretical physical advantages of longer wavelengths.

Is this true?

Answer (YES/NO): YES